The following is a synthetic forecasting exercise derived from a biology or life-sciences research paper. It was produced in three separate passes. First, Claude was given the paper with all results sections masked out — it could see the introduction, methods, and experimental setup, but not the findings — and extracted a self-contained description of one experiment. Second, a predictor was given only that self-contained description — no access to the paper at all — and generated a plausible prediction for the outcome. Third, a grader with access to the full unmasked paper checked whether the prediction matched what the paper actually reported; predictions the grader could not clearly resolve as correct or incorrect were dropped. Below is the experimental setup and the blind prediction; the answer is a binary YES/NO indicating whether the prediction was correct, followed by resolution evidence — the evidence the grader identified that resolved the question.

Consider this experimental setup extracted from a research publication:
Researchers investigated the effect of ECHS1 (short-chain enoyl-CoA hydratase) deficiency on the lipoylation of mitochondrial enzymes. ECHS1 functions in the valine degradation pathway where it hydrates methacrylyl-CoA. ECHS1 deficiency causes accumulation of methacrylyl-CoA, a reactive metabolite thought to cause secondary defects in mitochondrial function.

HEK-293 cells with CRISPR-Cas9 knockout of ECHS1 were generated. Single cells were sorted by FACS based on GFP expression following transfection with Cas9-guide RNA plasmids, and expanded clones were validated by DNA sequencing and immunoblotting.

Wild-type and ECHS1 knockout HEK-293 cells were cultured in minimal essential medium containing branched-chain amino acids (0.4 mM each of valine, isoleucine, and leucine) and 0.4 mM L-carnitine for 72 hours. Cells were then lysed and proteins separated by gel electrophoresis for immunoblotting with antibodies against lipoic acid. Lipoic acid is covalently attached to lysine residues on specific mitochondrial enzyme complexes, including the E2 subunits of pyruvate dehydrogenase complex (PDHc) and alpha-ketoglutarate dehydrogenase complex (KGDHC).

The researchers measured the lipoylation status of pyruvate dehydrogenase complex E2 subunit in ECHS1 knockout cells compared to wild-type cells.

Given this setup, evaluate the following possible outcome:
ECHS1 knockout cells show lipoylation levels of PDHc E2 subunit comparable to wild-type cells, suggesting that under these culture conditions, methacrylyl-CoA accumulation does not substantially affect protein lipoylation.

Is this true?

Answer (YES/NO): NO